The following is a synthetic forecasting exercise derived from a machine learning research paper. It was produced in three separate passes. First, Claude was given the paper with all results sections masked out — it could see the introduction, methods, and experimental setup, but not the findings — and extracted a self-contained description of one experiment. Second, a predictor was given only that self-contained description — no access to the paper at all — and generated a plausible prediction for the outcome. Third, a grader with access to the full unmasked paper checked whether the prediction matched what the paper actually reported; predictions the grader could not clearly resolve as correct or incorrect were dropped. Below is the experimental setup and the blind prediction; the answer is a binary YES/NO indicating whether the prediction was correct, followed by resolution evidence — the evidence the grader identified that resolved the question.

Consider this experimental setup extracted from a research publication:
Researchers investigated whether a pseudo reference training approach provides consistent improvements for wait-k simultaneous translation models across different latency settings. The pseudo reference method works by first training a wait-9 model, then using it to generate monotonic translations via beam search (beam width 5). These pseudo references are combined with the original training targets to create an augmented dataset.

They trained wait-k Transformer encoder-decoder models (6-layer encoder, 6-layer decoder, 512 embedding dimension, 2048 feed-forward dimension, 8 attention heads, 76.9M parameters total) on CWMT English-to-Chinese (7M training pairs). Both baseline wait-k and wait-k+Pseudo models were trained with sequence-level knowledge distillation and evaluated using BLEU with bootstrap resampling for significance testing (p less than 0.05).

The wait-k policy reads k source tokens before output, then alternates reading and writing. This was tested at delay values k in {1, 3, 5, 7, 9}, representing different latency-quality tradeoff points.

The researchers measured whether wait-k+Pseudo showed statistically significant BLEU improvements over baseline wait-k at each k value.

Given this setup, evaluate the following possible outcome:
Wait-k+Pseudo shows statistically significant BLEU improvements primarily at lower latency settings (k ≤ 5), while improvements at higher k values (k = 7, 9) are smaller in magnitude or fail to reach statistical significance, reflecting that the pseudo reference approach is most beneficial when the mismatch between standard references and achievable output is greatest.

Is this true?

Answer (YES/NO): NO